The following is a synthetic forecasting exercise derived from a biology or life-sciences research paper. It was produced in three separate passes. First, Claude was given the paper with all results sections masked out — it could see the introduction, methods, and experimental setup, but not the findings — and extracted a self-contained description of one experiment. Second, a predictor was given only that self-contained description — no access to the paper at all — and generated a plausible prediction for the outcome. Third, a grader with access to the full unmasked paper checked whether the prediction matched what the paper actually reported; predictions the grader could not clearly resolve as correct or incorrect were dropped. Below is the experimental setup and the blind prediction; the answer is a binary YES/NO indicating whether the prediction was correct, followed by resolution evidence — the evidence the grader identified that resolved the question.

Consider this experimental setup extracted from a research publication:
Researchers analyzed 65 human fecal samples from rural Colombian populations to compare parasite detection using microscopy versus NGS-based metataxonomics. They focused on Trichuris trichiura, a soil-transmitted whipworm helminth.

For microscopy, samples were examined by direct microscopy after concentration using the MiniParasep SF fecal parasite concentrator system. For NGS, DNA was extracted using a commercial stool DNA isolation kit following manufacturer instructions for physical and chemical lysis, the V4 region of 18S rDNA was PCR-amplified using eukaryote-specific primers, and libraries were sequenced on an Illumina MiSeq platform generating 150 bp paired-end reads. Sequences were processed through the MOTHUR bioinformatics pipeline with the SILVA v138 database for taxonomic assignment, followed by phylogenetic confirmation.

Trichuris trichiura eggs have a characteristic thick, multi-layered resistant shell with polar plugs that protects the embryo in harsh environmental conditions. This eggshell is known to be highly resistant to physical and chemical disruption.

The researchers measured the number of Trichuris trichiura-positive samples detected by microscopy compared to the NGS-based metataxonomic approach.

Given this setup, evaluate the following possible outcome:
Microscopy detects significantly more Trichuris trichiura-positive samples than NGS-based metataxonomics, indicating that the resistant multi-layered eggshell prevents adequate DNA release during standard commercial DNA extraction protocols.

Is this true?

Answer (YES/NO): YES